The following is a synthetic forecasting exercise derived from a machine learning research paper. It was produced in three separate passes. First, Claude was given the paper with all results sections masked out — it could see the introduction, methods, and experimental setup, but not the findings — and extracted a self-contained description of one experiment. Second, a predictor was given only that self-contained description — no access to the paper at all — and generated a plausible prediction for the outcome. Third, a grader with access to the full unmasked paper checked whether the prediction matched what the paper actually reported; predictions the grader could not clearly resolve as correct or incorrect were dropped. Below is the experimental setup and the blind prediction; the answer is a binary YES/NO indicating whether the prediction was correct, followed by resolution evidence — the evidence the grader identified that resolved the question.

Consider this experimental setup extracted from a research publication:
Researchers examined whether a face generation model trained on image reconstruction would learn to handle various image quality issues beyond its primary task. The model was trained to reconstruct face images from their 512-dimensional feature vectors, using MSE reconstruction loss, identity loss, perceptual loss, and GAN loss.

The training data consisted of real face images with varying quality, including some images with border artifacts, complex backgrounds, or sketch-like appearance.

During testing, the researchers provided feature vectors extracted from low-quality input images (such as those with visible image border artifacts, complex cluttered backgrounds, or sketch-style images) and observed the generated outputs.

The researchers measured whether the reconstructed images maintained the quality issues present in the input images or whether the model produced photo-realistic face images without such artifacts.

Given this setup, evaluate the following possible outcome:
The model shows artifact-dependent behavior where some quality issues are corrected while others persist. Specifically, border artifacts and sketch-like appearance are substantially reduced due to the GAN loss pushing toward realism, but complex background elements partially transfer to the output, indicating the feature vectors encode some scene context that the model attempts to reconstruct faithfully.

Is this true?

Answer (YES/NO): NO